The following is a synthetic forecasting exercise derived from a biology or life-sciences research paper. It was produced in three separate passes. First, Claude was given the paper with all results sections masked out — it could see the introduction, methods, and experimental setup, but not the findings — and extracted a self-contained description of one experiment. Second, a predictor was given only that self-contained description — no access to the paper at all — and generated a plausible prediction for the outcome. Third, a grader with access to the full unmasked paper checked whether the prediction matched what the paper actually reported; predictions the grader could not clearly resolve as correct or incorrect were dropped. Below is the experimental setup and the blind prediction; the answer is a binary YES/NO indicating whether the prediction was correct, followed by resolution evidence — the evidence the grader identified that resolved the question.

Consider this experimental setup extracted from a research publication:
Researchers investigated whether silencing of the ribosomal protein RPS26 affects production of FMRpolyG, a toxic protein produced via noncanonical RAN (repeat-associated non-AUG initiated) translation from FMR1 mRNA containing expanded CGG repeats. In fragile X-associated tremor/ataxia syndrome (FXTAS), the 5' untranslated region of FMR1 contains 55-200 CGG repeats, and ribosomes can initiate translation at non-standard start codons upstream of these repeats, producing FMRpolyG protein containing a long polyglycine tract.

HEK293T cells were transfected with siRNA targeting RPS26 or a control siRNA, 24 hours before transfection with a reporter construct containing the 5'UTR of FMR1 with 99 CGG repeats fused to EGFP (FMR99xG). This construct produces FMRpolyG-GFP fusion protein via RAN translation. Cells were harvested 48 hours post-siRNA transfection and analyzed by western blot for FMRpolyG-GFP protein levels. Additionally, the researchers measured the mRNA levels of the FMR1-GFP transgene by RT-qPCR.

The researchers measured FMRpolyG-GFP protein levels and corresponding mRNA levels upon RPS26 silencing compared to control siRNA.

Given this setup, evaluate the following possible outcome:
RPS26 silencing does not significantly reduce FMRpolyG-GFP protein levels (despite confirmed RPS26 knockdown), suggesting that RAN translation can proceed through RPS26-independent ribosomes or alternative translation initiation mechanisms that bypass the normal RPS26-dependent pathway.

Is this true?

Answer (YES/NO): NO